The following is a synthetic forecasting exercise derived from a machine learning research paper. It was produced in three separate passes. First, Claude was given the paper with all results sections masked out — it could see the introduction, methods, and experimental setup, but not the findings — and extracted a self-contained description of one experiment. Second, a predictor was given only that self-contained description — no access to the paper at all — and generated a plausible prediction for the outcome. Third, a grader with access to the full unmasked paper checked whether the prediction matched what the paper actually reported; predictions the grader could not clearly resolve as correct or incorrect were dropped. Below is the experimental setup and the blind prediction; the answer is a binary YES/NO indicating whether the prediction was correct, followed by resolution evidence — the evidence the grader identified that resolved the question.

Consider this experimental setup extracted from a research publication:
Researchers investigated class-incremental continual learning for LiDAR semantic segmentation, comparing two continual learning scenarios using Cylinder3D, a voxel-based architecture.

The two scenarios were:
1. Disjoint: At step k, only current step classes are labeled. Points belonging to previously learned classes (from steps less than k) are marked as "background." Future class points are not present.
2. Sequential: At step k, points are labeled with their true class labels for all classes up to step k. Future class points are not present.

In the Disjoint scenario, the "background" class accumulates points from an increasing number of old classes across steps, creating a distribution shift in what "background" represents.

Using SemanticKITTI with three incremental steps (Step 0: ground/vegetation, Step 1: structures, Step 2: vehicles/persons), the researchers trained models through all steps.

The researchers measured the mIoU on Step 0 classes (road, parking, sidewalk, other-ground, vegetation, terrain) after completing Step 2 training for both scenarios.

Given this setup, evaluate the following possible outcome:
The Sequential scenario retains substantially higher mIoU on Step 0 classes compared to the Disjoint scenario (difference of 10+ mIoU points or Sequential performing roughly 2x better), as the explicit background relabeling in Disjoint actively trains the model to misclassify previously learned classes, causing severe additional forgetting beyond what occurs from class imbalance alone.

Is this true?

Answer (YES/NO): YES